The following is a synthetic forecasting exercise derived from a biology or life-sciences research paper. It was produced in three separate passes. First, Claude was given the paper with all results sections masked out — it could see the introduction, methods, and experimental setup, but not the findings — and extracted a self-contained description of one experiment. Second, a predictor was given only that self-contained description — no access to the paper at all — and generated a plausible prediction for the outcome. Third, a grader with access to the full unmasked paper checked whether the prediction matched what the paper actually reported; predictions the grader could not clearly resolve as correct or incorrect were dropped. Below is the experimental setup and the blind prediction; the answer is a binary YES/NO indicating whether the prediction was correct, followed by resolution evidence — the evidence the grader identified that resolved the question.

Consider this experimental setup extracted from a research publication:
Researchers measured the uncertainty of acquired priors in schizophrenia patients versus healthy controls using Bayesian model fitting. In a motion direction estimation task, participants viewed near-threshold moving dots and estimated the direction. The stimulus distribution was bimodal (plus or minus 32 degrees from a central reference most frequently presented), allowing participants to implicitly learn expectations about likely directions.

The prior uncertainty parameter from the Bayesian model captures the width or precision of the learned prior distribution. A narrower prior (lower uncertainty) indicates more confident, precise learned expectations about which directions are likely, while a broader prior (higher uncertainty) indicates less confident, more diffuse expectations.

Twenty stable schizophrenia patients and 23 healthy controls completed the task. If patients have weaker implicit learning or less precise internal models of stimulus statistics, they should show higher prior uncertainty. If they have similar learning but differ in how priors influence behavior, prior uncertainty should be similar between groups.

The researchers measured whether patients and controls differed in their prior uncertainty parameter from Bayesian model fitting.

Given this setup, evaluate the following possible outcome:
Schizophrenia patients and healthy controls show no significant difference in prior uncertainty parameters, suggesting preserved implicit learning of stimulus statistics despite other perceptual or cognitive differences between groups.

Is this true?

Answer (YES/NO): YES